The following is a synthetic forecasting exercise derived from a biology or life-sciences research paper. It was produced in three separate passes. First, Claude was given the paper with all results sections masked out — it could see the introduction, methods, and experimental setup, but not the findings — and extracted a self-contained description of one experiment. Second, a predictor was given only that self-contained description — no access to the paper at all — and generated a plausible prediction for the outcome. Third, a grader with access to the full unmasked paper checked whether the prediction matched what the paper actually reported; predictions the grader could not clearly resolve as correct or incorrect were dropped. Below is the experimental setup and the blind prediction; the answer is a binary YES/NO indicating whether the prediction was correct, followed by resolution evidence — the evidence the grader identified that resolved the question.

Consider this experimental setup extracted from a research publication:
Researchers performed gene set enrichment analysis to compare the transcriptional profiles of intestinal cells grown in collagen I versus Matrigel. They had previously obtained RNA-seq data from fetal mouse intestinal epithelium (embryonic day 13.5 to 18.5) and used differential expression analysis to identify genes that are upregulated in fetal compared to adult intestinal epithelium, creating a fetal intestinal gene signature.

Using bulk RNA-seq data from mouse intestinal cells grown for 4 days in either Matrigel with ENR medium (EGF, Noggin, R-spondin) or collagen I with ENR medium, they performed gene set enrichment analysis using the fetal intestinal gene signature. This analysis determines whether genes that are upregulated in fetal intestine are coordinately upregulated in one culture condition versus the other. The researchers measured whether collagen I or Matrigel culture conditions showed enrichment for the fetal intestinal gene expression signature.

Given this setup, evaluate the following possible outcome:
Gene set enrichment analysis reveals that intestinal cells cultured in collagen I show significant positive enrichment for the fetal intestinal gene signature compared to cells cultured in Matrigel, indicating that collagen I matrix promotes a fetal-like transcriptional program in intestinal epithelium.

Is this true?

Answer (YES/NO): YES